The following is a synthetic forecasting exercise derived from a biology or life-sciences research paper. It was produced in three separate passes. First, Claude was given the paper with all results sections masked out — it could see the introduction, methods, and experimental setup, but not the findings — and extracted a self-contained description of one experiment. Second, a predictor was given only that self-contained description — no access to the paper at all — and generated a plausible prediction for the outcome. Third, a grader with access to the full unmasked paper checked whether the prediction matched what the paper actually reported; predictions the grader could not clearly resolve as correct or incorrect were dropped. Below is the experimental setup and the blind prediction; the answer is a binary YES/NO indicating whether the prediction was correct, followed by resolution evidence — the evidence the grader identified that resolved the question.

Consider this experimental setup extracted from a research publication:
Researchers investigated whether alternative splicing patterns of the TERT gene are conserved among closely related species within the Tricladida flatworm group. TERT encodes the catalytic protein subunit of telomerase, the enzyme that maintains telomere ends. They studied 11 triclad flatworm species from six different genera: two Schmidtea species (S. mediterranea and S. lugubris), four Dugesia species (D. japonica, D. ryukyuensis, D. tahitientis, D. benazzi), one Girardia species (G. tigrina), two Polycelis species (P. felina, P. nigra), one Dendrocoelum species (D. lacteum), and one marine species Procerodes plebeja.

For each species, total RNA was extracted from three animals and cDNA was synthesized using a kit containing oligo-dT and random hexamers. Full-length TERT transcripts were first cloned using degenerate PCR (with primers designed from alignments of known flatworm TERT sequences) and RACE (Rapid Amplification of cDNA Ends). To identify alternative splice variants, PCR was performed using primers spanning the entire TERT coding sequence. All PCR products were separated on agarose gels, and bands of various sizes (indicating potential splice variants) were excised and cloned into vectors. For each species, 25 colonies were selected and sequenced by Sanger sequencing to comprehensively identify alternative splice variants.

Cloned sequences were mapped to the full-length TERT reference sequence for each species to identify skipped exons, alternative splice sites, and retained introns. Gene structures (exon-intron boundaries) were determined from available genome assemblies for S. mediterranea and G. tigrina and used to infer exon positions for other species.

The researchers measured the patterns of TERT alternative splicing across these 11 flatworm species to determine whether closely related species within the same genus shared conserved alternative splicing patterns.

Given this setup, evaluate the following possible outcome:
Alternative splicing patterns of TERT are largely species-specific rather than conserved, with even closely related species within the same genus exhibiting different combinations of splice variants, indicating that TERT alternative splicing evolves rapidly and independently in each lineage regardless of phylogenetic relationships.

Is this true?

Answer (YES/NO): YES